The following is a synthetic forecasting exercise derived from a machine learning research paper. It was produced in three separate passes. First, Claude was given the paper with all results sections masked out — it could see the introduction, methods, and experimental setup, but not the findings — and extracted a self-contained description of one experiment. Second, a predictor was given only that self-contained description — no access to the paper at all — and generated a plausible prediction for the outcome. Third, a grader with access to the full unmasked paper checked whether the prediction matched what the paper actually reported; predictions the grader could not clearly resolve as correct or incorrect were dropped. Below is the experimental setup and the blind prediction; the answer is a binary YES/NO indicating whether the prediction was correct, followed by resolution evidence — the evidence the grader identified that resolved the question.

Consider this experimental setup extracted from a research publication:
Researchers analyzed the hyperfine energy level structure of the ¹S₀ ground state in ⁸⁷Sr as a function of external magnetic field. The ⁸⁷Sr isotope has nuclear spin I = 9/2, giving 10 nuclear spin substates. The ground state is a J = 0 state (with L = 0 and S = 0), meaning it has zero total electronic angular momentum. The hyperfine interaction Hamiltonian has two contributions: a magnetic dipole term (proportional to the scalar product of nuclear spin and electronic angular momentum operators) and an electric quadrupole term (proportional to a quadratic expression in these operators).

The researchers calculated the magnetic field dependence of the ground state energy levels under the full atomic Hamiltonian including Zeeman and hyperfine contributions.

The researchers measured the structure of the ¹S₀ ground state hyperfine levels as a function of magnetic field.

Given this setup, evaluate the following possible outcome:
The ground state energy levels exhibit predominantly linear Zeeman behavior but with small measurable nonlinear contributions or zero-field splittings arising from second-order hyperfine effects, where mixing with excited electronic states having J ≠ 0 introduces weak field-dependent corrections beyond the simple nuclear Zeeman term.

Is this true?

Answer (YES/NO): NO